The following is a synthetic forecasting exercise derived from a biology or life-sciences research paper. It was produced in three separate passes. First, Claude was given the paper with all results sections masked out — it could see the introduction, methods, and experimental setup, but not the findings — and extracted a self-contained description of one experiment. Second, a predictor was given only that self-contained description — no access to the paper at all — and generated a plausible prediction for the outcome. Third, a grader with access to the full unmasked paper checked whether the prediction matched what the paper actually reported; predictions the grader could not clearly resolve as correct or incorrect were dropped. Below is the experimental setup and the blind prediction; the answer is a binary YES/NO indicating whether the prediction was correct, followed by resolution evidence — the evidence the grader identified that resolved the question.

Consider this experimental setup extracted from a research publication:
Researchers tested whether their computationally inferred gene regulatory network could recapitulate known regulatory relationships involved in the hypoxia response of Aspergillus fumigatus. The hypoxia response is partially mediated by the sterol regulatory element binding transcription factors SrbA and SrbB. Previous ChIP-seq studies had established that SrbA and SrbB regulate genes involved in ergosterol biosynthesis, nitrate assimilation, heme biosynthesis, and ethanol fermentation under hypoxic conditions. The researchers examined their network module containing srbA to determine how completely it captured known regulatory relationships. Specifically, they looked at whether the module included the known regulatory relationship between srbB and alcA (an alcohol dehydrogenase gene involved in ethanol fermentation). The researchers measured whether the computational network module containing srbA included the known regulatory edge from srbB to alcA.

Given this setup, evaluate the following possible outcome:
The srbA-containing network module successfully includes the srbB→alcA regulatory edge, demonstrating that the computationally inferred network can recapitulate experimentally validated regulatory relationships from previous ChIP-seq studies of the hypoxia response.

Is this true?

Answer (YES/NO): NO